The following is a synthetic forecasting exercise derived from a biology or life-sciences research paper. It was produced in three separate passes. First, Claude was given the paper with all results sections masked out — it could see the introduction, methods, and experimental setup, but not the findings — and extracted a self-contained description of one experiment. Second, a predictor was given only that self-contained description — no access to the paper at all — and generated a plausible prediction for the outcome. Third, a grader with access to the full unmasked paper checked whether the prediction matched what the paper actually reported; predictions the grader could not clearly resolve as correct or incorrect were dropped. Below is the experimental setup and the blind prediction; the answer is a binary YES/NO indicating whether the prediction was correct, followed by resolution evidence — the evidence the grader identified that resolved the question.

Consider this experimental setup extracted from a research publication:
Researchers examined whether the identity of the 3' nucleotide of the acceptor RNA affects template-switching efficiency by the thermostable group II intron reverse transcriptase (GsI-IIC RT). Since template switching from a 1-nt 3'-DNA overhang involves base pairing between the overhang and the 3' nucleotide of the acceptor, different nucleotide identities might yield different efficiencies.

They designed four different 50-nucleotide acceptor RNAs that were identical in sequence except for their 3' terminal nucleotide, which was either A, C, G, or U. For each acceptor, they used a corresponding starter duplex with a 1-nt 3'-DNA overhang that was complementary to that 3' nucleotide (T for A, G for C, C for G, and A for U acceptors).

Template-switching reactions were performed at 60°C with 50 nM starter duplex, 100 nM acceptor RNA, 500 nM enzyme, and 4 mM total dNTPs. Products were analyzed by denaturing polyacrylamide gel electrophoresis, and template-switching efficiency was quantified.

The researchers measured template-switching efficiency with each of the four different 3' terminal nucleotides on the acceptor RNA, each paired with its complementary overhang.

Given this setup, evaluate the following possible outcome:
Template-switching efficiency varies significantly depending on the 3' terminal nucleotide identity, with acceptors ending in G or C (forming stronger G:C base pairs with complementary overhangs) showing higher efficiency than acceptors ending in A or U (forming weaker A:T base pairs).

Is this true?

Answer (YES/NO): NO